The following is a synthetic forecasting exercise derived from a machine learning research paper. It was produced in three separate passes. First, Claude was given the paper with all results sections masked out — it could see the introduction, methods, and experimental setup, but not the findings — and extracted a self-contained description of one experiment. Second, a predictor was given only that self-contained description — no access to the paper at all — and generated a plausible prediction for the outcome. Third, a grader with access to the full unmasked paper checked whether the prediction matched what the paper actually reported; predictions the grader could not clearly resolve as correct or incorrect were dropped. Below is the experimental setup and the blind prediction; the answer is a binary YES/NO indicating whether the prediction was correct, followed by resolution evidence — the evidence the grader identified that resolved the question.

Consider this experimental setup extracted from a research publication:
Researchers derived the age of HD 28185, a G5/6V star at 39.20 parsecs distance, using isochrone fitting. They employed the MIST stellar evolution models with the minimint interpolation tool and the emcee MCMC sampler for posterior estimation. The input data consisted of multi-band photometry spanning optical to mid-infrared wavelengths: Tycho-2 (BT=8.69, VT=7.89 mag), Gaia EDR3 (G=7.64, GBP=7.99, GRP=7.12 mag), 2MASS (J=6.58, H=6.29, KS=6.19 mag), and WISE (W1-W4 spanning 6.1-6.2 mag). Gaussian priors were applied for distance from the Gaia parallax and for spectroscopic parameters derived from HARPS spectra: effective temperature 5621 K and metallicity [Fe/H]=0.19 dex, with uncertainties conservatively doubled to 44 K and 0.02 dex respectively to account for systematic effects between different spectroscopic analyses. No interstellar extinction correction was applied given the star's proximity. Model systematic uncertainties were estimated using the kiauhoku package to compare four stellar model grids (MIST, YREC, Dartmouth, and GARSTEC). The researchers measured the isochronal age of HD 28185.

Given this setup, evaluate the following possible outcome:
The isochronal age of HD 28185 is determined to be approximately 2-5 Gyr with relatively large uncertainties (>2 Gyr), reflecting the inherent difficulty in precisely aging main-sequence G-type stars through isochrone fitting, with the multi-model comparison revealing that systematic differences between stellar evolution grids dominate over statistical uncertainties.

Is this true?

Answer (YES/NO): NO